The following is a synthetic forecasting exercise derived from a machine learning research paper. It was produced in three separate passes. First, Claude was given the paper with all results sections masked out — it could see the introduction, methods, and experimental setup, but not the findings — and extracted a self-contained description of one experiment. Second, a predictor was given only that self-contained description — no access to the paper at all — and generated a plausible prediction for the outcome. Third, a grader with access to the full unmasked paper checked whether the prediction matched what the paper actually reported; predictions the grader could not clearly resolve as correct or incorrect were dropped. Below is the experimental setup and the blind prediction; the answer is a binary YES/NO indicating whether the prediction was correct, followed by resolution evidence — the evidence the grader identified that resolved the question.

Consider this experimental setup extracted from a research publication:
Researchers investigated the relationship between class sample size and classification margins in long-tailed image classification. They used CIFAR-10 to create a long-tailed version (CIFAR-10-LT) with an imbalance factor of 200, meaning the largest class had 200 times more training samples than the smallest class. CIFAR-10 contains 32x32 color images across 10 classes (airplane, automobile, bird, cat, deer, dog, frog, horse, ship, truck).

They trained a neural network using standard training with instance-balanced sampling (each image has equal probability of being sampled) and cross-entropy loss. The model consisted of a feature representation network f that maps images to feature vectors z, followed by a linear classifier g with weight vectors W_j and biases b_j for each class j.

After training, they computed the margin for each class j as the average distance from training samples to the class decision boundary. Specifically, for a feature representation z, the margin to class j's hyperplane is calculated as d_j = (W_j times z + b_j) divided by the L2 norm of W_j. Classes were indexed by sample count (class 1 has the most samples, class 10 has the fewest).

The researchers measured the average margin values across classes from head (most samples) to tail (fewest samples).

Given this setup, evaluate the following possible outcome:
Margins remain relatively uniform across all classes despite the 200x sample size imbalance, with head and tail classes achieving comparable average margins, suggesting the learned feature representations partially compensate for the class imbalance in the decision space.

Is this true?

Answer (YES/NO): NO